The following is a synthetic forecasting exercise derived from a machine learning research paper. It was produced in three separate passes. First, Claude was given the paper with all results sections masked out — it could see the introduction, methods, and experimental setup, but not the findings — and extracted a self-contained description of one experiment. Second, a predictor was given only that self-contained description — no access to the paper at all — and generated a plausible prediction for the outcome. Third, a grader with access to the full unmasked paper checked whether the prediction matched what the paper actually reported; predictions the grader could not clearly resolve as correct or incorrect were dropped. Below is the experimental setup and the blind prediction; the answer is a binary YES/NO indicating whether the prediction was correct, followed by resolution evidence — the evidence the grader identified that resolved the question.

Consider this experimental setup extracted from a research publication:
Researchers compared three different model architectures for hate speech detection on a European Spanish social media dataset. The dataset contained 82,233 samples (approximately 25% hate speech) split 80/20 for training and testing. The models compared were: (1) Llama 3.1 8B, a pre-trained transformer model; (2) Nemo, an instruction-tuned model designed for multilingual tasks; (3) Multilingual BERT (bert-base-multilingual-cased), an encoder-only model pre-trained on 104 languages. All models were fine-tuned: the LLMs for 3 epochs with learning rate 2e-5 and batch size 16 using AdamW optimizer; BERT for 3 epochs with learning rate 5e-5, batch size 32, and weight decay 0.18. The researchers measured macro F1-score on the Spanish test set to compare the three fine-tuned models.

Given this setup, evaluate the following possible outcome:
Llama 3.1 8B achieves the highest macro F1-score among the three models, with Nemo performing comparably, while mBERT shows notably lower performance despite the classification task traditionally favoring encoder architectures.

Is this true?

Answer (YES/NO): NO